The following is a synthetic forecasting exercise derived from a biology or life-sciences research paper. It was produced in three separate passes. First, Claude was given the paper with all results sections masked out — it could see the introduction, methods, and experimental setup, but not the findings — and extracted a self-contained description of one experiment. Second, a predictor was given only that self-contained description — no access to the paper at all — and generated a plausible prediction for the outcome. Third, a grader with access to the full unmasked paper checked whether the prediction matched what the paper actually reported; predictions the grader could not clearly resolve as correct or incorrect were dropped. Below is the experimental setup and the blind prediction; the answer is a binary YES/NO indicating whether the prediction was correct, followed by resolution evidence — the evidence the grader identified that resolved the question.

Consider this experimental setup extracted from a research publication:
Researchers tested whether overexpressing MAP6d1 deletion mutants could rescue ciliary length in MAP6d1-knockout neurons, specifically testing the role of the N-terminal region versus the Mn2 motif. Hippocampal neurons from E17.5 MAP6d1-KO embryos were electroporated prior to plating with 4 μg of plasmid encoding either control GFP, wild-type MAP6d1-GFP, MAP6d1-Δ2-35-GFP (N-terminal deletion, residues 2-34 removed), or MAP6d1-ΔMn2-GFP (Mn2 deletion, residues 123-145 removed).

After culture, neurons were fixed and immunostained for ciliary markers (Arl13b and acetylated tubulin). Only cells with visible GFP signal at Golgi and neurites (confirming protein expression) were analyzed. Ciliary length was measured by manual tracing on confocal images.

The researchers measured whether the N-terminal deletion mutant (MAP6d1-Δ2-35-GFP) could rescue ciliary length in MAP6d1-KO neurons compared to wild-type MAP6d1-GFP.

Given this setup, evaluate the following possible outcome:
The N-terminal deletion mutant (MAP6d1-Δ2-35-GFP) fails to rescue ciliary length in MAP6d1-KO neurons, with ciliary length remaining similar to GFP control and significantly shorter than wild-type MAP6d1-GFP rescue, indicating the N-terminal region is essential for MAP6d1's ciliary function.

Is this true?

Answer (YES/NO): NO